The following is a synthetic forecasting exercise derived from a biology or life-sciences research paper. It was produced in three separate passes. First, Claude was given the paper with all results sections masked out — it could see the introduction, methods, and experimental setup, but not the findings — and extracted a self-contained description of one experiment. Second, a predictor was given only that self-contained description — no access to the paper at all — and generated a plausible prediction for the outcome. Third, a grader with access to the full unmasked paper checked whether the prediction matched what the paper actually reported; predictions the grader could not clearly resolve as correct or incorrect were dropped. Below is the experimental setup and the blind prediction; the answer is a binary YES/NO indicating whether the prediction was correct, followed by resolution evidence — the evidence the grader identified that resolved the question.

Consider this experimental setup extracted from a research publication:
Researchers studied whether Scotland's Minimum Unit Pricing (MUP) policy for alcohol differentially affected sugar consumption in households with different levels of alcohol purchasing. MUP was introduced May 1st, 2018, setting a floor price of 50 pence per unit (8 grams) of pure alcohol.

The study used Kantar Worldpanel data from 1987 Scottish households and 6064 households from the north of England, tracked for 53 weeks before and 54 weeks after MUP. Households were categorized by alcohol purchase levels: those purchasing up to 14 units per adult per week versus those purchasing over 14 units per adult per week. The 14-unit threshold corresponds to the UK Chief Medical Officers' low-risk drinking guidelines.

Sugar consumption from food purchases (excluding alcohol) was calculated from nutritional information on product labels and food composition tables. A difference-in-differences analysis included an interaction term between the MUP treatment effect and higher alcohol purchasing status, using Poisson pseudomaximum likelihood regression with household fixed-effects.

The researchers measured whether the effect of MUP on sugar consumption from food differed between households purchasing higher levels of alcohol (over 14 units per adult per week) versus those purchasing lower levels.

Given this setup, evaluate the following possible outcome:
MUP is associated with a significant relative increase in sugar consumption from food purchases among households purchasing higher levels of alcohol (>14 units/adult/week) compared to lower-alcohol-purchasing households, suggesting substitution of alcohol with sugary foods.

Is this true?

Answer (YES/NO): NO